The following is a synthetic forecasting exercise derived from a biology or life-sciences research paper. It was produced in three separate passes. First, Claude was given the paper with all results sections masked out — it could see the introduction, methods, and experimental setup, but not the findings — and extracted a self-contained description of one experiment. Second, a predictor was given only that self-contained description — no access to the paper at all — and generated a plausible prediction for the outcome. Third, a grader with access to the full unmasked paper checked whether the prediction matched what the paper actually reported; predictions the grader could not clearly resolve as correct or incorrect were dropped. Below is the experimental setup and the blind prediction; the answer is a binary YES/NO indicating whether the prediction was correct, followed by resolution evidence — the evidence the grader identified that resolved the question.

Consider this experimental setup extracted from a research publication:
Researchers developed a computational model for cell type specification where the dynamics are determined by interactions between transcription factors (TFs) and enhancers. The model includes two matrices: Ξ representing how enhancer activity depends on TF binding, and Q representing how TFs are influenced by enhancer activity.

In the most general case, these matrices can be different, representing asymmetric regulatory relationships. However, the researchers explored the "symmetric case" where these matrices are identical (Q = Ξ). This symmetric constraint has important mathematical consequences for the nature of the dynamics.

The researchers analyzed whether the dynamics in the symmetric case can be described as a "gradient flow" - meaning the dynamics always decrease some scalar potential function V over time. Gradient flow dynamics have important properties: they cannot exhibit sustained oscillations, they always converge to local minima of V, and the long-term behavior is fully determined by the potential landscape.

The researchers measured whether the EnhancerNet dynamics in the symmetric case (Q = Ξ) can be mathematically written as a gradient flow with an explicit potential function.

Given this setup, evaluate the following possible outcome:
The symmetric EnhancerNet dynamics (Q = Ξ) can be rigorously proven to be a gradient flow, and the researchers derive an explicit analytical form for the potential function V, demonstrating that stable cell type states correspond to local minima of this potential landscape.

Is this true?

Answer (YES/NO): YES